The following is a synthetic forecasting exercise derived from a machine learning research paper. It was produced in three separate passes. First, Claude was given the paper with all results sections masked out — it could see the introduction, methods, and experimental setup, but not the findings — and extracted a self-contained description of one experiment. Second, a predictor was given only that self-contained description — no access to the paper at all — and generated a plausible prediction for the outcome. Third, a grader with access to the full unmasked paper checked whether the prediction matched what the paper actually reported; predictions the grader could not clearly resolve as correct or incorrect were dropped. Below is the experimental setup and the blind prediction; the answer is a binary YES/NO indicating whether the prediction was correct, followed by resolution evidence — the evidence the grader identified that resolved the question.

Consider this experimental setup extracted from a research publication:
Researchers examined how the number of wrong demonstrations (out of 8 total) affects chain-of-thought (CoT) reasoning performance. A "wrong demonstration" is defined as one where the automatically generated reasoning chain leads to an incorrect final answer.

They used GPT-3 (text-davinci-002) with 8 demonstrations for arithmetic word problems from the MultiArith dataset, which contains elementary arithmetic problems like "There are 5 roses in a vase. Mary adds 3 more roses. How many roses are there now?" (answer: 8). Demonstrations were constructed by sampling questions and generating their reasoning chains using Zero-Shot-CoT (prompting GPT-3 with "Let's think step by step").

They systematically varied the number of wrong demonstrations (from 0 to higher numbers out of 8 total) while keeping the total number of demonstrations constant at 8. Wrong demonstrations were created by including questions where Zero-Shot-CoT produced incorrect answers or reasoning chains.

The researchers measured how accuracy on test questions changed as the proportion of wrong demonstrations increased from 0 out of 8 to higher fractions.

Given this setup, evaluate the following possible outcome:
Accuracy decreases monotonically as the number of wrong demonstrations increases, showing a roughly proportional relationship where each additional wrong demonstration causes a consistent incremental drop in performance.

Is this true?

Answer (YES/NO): NO